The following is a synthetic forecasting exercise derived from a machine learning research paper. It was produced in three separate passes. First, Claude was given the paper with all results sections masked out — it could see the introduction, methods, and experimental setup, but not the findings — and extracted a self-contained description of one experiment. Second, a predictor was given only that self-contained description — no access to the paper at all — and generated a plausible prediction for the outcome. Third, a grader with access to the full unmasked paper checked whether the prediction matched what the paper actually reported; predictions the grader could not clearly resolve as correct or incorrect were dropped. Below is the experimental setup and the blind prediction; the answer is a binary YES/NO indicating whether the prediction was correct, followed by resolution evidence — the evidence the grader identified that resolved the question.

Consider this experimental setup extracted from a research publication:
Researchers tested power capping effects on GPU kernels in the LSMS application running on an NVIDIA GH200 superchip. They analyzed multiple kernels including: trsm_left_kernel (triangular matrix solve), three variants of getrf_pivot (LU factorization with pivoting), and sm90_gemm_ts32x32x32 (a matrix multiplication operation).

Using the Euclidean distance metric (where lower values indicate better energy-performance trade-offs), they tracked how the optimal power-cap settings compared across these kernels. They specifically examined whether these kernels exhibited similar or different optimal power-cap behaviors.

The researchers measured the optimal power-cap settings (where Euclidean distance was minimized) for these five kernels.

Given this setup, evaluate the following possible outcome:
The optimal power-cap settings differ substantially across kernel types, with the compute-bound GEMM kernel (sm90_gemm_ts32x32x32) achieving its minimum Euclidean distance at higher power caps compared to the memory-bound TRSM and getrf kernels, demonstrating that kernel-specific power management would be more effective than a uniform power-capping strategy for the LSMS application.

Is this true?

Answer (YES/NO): NO